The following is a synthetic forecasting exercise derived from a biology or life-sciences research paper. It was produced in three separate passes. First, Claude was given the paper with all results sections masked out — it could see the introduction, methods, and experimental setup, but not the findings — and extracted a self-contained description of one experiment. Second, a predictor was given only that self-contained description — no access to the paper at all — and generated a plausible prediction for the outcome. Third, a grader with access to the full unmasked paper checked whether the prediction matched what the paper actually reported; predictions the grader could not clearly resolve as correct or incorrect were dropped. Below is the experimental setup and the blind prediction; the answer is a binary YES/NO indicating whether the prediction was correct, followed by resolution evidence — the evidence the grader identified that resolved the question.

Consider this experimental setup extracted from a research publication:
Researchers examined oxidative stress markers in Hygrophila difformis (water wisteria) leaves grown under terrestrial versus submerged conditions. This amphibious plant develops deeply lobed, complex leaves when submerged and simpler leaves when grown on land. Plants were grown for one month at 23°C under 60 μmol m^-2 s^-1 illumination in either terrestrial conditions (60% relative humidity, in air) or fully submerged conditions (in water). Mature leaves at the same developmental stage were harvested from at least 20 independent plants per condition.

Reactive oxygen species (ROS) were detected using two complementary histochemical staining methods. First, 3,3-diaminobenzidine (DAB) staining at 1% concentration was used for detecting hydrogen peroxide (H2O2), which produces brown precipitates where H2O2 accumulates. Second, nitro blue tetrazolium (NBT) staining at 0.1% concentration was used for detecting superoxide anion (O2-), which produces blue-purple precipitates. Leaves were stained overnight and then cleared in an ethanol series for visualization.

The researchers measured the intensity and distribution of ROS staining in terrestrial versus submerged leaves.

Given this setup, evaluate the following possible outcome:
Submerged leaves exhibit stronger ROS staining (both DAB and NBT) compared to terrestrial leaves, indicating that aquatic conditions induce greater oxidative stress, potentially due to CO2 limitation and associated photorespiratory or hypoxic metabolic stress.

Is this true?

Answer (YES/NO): NO